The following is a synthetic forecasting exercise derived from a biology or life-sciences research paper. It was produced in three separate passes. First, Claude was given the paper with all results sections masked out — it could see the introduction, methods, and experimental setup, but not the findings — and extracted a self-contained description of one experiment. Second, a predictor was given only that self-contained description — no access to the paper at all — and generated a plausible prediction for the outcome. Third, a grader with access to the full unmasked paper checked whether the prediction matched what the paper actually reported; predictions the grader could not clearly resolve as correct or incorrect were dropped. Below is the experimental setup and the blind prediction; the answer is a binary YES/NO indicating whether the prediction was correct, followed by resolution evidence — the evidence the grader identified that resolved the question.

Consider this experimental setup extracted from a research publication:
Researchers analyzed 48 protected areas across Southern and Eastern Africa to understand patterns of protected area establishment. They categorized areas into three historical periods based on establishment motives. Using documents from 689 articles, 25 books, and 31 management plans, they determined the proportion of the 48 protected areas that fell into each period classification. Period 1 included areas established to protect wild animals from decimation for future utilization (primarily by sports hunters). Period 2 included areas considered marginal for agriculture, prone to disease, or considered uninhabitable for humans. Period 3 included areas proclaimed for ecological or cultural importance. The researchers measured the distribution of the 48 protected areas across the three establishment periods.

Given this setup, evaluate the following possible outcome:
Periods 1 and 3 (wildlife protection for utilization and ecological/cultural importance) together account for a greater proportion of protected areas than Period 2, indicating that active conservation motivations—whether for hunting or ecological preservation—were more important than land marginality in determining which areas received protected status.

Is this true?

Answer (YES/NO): NO